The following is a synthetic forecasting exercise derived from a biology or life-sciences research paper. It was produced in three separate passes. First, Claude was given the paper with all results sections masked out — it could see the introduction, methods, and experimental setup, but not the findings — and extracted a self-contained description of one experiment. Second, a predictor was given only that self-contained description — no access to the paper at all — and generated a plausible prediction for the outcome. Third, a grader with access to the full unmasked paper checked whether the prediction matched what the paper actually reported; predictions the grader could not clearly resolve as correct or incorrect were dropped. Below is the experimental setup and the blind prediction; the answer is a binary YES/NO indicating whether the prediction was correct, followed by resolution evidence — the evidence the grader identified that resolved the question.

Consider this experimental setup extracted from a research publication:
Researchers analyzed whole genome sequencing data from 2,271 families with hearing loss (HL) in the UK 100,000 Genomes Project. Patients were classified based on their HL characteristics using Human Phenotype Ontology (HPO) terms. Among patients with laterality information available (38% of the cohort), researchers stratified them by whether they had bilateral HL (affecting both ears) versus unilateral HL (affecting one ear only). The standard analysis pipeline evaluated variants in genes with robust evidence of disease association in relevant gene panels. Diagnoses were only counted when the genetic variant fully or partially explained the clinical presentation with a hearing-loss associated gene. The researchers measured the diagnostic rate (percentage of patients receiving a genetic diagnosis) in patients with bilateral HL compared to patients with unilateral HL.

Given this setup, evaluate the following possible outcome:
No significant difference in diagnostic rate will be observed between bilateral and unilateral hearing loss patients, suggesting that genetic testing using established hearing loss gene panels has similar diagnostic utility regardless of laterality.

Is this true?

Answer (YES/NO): NO